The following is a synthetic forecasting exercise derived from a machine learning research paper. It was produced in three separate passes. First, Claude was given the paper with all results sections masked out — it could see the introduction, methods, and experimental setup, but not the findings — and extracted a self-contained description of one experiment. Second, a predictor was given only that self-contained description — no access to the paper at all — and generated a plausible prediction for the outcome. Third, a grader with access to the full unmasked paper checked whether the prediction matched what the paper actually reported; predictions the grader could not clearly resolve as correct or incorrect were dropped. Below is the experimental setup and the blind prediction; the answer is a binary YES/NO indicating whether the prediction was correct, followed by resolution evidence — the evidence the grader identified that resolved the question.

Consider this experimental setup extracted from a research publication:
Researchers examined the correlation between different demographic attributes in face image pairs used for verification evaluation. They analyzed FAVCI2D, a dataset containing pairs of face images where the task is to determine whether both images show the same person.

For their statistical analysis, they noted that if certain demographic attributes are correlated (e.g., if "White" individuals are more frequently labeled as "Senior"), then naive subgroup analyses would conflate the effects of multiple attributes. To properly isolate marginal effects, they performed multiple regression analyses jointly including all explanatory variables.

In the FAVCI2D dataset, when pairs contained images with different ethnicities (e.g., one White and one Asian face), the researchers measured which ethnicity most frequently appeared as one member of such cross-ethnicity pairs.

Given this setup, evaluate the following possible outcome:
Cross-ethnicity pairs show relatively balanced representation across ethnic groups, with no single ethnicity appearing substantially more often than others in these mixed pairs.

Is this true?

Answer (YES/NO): NO